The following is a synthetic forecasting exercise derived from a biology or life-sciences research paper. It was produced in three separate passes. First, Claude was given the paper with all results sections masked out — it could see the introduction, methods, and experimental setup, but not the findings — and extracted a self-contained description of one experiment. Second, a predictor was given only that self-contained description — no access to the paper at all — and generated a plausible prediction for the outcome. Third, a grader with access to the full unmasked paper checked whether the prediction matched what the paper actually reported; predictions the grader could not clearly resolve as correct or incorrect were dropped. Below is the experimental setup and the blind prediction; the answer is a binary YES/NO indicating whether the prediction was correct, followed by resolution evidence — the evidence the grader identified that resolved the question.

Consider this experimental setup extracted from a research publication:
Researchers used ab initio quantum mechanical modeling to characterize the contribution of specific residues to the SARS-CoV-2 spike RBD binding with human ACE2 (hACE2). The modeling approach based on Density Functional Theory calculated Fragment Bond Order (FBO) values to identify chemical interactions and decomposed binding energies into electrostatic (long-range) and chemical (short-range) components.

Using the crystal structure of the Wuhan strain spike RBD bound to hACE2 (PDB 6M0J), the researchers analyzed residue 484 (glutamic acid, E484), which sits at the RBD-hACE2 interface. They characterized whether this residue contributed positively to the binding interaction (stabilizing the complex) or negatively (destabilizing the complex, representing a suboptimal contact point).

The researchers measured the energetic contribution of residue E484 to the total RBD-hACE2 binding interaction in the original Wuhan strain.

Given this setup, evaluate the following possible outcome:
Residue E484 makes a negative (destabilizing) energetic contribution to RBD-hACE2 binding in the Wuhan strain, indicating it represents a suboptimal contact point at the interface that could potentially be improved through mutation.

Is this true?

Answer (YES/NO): YES